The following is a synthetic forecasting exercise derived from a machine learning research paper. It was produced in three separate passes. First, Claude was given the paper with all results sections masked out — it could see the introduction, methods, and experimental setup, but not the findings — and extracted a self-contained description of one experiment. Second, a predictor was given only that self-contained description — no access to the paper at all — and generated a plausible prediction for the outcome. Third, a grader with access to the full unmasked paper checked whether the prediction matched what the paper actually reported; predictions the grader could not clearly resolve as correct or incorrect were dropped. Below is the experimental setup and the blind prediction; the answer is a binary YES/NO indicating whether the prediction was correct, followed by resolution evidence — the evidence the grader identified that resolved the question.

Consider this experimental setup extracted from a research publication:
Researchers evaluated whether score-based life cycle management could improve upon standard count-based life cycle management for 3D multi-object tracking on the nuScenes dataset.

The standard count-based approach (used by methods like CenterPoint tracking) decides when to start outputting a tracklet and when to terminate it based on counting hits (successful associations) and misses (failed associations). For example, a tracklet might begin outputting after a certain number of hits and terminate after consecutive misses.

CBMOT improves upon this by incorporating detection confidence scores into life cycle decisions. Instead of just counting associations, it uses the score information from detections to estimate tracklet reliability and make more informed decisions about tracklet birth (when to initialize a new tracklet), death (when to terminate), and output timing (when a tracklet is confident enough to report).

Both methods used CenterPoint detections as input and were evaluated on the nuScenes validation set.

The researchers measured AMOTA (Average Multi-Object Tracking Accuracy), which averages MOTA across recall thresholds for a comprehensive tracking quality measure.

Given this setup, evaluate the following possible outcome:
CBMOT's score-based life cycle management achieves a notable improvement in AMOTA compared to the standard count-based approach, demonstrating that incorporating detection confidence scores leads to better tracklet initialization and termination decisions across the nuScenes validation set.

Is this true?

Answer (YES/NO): NO